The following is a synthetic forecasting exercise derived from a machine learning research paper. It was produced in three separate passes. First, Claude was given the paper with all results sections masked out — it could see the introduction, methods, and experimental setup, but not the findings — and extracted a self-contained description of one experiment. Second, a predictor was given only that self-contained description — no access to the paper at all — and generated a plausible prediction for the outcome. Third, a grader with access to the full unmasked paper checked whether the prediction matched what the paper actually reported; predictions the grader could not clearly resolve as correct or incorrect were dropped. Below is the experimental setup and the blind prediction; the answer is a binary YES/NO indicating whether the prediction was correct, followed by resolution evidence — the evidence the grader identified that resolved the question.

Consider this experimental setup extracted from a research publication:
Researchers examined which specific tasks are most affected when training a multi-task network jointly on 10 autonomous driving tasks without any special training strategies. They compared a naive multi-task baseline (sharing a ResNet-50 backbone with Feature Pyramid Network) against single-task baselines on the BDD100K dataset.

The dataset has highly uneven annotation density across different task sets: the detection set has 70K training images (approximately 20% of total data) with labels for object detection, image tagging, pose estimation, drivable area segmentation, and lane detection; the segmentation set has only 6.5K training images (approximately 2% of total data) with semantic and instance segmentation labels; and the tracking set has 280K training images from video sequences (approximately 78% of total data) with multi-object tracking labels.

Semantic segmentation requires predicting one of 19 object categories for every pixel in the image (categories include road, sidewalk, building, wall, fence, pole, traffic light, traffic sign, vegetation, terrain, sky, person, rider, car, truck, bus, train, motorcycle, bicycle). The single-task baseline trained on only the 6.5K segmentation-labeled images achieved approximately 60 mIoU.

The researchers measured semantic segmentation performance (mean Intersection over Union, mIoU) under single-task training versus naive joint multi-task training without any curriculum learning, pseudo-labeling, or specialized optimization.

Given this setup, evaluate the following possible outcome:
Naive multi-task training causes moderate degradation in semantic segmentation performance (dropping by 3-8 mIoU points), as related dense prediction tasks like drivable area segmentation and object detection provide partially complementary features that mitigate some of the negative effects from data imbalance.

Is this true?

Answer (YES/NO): NO